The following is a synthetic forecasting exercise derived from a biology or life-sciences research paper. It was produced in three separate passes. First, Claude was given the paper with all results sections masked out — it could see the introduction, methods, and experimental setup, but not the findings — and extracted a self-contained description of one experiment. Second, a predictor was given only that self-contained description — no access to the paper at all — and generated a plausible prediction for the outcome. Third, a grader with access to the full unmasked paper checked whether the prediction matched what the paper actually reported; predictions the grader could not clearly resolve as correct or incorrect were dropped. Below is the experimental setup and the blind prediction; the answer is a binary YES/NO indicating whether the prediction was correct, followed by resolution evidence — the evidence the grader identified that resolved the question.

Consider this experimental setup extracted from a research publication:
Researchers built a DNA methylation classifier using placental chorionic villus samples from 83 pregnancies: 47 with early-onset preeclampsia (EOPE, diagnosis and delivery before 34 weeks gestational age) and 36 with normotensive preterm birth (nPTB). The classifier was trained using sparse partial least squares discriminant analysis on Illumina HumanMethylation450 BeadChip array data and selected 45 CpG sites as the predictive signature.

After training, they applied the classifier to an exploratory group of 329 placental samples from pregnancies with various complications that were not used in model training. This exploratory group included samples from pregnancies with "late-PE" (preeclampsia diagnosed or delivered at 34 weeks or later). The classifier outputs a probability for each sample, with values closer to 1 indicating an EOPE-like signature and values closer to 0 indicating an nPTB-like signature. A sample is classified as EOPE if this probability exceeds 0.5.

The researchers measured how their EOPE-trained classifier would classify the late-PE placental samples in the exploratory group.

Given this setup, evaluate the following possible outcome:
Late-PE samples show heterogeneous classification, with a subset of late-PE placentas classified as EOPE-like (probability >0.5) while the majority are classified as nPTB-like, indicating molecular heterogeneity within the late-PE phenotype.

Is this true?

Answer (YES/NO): YES